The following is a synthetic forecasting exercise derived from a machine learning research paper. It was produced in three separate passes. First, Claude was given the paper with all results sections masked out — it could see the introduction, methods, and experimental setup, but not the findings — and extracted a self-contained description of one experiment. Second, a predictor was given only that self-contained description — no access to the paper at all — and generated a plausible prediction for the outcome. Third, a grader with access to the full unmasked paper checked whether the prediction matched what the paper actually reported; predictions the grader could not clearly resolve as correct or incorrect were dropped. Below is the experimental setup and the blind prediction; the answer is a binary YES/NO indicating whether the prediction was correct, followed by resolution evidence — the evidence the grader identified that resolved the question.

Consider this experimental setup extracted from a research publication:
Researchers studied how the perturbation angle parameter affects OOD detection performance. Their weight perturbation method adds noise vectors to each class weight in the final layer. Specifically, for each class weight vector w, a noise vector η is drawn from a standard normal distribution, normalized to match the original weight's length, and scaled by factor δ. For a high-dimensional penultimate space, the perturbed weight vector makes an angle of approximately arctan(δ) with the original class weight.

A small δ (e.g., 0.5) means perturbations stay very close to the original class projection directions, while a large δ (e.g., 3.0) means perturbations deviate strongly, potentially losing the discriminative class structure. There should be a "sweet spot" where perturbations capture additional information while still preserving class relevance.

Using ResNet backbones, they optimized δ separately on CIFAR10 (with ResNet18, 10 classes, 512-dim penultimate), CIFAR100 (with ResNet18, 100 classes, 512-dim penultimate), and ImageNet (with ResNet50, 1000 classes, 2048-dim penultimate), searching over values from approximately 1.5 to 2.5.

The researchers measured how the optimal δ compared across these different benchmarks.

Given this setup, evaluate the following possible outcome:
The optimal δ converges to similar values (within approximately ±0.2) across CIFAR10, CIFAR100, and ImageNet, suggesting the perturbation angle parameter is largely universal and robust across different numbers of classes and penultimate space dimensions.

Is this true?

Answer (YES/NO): NO